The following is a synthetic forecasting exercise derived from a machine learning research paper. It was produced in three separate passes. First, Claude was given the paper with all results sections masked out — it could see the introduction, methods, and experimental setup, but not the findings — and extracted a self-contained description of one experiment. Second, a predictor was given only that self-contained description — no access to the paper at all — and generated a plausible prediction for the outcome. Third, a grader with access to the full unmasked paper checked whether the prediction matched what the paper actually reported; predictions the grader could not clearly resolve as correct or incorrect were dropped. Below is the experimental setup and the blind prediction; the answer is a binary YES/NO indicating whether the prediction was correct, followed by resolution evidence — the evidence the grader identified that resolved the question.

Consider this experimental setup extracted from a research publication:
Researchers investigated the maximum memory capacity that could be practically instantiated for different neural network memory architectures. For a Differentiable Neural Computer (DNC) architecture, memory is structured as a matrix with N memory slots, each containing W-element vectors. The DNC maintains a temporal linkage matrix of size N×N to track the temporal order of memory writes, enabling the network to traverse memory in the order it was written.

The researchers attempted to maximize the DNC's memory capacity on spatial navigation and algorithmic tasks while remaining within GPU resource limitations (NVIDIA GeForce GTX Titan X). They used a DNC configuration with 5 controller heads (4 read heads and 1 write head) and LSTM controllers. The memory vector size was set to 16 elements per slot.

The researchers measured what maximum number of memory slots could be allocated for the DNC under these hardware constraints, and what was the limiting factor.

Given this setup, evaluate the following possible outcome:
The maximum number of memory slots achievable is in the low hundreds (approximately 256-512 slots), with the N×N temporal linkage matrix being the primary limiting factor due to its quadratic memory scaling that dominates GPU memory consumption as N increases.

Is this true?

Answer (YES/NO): YES